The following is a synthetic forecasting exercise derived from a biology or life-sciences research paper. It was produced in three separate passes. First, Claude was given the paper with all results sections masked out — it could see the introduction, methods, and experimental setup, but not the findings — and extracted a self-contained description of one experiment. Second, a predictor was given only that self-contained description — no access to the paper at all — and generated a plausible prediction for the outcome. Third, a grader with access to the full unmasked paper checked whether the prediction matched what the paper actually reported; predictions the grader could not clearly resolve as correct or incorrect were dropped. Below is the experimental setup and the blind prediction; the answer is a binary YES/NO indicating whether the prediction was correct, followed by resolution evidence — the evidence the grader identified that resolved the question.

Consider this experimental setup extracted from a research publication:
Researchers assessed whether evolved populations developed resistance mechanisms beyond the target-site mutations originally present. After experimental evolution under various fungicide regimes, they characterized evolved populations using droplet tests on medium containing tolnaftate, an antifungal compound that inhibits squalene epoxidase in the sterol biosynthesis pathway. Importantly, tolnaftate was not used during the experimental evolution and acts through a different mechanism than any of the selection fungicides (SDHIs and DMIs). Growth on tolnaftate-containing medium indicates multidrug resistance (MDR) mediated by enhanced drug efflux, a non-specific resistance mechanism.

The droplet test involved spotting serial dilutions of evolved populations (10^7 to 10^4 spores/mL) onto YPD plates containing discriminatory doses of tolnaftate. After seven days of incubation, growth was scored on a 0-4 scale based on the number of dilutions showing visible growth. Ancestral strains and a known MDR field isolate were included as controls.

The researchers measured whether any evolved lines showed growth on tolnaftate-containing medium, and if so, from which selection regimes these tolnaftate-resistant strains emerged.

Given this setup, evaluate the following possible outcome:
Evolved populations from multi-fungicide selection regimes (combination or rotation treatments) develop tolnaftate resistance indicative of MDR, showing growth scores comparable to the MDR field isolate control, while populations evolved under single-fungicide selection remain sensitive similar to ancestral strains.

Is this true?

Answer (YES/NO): NO